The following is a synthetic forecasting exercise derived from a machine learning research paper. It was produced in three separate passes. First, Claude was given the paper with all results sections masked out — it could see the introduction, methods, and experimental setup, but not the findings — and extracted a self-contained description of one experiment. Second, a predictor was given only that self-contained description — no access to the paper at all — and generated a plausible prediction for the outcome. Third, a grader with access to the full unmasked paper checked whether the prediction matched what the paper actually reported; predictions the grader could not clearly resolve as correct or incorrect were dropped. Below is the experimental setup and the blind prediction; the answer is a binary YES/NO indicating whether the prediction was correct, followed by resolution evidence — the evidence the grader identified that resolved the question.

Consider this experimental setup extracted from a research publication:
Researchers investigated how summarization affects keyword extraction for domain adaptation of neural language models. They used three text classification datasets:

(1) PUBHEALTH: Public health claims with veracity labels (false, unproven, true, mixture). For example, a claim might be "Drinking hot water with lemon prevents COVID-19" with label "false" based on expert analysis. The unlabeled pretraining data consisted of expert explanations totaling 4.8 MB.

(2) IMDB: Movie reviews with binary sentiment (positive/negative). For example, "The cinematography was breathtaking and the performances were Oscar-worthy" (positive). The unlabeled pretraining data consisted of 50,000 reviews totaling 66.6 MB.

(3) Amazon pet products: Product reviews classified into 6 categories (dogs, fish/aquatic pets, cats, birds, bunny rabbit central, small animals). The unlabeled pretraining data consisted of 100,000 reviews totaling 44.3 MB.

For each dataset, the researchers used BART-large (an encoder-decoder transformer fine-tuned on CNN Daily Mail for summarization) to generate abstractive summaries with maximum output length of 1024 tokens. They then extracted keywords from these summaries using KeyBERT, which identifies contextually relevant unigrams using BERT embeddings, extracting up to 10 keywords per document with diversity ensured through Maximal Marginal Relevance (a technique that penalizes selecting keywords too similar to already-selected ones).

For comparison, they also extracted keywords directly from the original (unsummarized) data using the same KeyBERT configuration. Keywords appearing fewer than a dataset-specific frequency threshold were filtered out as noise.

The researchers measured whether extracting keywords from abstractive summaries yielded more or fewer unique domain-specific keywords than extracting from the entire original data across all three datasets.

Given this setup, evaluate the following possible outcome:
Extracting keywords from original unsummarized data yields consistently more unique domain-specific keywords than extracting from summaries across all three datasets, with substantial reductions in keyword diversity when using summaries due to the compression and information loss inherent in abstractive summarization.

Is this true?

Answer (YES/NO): NO